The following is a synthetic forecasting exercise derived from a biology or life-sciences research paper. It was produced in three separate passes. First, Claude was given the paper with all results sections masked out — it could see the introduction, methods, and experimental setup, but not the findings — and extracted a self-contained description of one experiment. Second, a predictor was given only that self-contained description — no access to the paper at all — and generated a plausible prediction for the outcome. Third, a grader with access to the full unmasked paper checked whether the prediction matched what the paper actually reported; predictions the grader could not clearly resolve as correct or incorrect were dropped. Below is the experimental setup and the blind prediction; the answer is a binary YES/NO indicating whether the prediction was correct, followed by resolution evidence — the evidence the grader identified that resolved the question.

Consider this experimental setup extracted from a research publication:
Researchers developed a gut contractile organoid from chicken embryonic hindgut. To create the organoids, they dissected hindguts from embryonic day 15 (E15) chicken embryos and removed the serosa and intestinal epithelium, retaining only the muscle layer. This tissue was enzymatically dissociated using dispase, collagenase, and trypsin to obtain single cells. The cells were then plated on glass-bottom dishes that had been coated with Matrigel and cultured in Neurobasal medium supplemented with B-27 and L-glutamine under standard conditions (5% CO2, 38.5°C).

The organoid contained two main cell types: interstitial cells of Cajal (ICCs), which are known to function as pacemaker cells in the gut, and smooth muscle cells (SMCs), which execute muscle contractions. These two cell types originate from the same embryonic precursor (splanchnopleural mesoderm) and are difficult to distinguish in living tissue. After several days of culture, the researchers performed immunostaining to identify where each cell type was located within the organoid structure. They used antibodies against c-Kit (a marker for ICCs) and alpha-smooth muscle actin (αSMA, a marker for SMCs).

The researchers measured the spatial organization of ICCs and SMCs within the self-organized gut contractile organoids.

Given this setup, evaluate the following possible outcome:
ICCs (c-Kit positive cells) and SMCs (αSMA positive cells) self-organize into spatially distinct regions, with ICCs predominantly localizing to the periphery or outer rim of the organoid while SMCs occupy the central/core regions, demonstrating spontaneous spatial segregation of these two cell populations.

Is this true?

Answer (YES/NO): NO